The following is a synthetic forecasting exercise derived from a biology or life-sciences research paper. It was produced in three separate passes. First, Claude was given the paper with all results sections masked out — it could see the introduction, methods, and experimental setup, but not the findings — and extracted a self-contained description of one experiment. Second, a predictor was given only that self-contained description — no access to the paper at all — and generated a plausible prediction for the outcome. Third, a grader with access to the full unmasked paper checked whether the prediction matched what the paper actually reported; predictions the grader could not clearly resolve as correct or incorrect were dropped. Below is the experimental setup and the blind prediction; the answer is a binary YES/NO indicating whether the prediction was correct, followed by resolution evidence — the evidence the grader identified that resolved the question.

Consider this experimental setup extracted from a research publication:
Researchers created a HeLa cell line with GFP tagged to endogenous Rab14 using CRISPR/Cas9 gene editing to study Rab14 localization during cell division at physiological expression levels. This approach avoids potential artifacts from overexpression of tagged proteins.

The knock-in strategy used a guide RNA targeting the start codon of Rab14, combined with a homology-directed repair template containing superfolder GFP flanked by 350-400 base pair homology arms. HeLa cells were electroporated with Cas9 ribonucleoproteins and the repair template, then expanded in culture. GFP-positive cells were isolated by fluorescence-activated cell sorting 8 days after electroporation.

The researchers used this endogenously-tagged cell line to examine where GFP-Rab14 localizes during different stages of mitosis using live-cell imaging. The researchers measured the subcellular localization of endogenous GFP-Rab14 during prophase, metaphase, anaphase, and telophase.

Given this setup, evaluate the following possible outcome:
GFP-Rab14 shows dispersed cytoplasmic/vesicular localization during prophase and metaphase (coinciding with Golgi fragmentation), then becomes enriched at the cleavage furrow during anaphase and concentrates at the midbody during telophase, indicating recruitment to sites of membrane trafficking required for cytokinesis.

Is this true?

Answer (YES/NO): NO